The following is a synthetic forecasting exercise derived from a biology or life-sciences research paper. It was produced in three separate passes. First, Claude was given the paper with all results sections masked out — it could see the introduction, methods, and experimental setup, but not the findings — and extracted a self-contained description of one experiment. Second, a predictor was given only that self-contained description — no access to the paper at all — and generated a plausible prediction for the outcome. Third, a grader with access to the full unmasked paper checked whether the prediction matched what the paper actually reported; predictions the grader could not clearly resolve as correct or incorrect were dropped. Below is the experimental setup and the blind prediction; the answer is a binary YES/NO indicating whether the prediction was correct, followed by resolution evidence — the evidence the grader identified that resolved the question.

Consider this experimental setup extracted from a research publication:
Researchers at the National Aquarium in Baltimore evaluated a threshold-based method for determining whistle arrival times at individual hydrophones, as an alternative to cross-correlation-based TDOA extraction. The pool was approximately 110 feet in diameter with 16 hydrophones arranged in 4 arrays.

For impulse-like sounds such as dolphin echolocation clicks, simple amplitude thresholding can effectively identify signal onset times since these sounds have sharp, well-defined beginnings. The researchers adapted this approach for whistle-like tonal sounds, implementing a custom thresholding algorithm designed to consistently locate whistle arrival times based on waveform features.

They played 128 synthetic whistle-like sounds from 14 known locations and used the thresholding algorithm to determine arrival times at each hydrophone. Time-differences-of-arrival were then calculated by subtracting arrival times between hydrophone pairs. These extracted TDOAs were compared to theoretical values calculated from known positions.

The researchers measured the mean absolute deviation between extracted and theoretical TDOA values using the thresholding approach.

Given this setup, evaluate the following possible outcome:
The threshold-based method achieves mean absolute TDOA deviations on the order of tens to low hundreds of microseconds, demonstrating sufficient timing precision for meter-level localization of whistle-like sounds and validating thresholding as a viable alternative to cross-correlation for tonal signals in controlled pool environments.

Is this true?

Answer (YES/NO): NO